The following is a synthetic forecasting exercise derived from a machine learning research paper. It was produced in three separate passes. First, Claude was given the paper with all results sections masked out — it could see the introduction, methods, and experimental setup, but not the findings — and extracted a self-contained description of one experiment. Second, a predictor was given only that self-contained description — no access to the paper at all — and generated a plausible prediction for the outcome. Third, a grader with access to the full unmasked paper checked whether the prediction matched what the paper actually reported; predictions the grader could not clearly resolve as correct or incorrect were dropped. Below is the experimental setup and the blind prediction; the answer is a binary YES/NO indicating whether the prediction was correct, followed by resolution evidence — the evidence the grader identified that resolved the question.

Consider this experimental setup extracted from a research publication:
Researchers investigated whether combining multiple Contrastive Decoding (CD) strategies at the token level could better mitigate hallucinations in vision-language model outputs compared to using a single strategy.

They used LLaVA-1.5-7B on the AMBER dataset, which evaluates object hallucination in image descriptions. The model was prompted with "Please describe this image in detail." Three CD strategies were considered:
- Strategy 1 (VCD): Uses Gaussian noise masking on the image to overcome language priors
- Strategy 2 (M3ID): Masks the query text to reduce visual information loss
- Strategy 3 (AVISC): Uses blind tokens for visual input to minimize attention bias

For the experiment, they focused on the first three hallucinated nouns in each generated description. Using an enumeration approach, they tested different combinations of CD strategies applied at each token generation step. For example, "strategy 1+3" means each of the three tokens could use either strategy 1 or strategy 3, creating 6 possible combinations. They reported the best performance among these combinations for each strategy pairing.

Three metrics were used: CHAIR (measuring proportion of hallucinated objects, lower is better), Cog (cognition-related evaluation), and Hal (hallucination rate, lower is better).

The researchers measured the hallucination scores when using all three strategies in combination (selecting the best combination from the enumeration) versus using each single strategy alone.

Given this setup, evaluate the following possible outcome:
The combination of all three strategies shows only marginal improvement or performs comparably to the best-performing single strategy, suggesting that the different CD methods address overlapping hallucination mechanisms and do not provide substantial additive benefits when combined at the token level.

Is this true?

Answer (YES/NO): NO